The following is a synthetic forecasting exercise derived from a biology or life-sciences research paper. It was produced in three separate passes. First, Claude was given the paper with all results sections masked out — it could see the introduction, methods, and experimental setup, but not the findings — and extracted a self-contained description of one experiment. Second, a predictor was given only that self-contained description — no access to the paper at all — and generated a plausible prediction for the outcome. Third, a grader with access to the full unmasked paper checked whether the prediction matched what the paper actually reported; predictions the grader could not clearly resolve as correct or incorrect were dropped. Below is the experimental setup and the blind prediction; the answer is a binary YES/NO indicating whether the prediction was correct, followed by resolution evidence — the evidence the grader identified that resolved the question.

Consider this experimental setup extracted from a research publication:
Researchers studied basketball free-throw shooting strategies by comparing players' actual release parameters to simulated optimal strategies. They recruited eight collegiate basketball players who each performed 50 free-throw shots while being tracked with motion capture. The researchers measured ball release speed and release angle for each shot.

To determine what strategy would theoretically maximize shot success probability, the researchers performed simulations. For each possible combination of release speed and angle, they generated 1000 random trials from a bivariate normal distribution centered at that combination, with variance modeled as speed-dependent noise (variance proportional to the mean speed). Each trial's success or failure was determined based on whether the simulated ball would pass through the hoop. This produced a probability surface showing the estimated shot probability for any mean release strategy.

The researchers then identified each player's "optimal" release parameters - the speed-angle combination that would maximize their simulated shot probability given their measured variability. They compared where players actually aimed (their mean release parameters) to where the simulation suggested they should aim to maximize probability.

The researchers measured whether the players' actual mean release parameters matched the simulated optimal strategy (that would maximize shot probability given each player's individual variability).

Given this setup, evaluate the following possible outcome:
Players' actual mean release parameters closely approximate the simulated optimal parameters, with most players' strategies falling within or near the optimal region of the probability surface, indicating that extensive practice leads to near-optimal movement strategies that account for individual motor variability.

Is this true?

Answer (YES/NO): NO